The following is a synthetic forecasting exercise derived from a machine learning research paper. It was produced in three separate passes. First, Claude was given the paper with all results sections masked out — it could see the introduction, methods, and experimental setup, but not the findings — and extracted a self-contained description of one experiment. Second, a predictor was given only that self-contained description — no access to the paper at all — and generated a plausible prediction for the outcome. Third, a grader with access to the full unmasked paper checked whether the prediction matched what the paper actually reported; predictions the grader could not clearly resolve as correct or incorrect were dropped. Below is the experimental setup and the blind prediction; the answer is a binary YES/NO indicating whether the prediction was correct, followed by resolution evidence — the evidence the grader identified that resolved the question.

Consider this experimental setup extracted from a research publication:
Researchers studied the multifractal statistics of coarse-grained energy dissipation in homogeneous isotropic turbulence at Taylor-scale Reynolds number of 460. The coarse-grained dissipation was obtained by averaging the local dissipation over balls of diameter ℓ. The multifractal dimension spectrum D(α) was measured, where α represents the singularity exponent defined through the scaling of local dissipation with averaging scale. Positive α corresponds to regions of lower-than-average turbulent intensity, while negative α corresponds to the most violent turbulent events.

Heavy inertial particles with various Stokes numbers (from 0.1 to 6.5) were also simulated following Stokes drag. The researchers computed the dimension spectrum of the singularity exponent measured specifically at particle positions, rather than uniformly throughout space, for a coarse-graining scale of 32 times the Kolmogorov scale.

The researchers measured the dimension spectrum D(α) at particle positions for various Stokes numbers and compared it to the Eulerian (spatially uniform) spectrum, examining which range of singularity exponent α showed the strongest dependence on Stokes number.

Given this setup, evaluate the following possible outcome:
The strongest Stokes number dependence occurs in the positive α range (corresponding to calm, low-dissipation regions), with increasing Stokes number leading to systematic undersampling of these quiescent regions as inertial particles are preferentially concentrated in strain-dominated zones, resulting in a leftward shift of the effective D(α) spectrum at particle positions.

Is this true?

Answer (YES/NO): NO